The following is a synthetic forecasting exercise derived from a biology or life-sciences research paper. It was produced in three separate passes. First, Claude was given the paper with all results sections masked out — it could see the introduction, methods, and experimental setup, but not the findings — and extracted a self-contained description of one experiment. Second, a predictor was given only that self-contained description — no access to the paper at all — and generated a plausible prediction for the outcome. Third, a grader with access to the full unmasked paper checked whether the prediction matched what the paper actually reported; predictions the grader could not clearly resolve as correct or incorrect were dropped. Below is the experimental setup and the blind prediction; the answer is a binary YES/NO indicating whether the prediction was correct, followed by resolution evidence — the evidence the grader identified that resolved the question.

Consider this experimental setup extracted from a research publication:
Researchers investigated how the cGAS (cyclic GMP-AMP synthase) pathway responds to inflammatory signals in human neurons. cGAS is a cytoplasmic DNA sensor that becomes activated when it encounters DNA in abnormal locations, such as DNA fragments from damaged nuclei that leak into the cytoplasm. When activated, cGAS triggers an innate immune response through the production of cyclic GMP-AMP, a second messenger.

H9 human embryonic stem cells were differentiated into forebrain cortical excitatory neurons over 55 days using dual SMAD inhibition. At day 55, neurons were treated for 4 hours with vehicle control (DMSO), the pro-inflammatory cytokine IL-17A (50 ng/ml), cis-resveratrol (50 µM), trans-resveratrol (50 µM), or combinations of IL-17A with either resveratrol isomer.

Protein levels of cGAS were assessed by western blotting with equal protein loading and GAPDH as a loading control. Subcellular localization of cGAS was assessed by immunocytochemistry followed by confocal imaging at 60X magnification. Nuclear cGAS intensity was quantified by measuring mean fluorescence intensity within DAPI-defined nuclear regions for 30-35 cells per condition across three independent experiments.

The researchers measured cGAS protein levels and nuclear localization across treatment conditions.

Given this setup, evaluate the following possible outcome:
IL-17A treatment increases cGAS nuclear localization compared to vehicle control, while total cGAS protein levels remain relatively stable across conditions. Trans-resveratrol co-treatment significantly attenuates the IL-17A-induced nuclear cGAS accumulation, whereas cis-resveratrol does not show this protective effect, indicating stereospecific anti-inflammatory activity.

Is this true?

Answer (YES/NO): NO